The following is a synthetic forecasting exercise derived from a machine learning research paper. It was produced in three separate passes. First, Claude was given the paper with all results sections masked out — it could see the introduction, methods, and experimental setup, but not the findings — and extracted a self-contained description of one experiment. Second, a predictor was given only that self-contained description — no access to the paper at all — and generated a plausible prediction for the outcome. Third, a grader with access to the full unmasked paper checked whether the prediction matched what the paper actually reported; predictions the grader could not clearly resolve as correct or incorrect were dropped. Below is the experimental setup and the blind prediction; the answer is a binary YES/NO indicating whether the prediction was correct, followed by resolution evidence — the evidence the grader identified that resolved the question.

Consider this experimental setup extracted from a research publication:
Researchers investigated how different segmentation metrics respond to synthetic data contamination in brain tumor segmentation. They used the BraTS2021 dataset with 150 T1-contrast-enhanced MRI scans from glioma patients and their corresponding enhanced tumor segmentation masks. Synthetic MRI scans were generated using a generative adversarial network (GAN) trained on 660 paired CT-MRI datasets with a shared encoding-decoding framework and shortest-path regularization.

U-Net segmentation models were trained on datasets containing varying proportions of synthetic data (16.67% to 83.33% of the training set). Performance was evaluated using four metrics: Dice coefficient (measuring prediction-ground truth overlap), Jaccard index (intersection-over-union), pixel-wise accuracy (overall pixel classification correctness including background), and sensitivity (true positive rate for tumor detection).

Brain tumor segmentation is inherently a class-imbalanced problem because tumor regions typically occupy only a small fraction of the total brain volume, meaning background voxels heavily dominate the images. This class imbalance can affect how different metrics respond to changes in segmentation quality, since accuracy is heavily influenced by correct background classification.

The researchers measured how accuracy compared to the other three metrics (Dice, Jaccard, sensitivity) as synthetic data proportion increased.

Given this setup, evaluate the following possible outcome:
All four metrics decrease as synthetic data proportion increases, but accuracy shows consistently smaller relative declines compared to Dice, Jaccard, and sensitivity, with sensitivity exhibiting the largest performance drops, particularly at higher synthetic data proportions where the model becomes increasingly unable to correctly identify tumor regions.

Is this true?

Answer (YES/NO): NO